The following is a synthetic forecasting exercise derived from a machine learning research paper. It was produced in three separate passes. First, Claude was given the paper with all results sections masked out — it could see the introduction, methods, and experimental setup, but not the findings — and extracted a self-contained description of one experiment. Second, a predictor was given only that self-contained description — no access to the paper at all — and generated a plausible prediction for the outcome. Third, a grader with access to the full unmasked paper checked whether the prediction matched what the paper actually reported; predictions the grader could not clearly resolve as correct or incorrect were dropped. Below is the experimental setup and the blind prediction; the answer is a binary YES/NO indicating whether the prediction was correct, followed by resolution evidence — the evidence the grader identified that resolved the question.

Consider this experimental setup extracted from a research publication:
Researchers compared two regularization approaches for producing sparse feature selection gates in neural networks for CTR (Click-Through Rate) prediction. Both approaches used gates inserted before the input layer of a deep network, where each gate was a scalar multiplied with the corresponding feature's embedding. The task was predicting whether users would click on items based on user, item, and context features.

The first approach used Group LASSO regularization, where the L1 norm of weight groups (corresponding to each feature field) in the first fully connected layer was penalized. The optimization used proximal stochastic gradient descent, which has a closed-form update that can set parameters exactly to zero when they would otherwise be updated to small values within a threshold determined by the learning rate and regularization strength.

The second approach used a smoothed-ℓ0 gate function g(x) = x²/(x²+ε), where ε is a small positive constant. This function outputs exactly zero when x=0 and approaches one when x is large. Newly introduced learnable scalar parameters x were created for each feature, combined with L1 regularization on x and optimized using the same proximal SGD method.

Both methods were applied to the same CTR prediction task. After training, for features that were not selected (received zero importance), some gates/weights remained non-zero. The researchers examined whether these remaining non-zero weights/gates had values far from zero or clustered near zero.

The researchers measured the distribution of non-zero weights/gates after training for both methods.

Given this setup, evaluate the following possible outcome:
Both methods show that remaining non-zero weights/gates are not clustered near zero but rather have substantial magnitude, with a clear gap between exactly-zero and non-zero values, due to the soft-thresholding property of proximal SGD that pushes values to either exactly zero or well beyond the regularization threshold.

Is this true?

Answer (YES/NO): NO